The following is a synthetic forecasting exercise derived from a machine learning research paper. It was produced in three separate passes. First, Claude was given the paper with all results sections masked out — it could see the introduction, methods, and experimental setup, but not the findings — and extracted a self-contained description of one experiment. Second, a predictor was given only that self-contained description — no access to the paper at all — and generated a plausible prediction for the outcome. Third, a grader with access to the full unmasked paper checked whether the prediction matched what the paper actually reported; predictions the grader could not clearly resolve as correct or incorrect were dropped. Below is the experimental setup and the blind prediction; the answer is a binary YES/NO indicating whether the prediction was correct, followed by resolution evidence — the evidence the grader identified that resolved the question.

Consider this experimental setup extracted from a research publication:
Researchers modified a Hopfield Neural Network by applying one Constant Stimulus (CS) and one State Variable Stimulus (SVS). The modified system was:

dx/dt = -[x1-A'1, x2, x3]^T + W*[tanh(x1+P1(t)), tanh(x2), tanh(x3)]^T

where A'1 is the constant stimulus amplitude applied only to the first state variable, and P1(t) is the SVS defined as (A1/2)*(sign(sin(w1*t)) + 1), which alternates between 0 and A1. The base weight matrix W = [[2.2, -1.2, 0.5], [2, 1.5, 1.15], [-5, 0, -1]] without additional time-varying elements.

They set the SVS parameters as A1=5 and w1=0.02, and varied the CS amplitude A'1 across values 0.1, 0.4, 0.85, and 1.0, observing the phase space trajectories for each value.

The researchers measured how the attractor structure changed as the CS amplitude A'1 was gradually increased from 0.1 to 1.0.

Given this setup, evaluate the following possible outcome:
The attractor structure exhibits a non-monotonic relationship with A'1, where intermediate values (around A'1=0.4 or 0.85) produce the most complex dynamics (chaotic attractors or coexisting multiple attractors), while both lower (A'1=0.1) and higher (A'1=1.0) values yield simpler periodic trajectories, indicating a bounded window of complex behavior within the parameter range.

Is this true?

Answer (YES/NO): NO